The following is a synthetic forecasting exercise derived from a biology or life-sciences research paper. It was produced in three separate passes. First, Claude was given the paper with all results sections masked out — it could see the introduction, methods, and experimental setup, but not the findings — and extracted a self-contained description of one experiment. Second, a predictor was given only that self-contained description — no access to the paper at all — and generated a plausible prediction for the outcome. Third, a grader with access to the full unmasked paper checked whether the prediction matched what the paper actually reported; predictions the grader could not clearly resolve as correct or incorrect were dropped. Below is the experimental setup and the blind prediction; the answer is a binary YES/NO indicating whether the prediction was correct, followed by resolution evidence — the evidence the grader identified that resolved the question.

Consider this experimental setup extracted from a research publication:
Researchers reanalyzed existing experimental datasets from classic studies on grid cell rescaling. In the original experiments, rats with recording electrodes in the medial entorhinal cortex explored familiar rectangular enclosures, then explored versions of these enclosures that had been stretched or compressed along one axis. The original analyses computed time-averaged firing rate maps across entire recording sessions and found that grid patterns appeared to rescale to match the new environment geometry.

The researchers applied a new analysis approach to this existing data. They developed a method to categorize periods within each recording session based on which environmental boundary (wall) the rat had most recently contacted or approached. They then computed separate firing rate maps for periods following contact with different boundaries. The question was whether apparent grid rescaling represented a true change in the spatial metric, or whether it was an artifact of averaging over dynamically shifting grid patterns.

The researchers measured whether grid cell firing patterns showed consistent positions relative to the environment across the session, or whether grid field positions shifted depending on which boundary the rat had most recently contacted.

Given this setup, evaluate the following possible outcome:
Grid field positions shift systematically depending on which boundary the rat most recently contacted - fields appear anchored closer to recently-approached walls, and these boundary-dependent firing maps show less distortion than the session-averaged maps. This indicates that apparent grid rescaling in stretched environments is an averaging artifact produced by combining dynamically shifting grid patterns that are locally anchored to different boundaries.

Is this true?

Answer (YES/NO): YES